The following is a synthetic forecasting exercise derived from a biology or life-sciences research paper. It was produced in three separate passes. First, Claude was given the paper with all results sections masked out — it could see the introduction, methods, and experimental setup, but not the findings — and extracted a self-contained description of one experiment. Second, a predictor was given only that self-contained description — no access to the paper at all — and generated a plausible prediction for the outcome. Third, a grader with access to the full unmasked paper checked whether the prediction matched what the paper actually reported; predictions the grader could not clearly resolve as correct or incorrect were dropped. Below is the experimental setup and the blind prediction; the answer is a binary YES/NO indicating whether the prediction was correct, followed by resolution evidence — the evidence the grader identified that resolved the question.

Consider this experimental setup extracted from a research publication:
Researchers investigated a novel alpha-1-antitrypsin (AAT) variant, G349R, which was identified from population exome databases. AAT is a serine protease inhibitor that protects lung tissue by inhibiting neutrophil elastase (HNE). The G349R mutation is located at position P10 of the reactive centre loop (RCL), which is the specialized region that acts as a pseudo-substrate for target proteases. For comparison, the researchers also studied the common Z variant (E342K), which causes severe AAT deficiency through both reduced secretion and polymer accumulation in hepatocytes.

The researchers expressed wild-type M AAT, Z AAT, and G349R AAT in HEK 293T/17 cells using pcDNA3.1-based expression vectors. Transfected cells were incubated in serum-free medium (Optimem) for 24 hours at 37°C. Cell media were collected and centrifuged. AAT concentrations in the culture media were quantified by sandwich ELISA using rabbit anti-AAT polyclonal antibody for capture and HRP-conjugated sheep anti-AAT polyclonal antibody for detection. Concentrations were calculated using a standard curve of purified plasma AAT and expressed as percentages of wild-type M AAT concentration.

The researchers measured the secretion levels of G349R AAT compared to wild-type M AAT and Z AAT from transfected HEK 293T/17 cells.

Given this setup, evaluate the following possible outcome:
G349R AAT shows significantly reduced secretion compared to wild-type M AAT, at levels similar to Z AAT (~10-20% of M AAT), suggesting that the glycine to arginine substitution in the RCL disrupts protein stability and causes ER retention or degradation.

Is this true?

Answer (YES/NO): NO